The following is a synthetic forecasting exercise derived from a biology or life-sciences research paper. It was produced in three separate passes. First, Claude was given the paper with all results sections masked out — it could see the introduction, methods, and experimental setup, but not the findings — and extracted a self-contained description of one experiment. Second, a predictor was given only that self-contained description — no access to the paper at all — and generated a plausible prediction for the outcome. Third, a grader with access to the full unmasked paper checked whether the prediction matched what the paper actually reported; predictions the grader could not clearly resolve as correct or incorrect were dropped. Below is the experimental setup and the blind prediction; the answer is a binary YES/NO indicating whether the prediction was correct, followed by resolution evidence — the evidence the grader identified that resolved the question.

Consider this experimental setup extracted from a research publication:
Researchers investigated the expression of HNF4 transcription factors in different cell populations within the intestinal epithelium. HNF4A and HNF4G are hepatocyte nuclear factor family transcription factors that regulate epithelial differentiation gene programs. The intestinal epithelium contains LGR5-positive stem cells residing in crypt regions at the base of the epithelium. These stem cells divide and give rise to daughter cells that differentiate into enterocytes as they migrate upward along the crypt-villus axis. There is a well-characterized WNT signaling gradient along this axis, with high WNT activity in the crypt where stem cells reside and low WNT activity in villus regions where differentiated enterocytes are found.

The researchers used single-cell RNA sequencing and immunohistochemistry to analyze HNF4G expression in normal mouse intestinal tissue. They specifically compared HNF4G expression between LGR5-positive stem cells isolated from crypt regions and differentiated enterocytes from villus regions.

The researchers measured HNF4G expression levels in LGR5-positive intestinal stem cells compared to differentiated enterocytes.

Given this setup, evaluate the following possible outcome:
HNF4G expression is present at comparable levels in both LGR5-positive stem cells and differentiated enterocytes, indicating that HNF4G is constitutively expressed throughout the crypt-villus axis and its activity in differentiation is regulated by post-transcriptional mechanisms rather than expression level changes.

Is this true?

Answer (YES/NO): NO